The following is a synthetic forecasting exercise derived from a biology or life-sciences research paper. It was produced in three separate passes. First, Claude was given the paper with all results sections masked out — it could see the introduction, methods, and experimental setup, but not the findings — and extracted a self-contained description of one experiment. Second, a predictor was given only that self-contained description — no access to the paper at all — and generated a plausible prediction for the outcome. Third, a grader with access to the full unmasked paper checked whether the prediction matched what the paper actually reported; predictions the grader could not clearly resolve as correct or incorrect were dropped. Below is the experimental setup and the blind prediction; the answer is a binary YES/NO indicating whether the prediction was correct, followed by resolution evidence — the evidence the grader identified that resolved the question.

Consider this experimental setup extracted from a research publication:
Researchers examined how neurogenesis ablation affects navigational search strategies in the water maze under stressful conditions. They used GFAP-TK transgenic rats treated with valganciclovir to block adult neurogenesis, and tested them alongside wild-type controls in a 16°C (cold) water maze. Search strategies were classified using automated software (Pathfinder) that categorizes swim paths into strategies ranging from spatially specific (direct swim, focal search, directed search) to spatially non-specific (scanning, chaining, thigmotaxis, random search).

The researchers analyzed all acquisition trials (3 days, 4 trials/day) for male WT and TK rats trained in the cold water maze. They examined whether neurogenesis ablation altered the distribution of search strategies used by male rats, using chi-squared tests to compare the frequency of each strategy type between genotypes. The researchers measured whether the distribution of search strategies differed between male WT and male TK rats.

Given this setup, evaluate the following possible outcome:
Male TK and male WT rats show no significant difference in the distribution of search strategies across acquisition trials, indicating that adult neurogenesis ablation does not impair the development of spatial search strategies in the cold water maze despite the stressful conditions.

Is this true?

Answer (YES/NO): NO